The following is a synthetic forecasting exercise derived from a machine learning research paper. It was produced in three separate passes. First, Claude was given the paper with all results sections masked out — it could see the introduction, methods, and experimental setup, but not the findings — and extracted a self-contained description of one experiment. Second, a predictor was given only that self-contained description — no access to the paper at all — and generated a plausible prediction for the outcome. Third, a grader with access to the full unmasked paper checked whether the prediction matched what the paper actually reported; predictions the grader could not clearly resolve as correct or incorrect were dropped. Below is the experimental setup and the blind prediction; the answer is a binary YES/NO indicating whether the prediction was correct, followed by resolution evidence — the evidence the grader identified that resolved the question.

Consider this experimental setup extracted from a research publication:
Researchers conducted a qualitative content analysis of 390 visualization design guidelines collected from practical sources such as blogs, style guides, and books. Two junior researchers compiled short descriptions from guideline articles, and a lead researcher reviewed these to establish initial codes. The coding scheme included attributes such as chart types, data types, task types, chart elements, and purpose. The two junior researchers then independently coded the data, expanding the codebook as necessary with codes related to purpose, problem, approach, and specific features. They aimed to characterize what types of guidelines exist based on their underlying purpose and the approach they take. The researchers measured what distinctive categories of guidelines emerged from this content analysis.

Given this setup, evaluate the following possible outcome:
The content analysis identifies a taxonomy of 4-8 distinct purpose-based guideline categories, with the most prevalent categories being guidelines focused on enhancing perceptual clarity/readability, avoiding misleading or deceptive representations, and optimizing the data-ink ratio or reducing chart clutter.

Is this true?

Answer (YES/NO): NO